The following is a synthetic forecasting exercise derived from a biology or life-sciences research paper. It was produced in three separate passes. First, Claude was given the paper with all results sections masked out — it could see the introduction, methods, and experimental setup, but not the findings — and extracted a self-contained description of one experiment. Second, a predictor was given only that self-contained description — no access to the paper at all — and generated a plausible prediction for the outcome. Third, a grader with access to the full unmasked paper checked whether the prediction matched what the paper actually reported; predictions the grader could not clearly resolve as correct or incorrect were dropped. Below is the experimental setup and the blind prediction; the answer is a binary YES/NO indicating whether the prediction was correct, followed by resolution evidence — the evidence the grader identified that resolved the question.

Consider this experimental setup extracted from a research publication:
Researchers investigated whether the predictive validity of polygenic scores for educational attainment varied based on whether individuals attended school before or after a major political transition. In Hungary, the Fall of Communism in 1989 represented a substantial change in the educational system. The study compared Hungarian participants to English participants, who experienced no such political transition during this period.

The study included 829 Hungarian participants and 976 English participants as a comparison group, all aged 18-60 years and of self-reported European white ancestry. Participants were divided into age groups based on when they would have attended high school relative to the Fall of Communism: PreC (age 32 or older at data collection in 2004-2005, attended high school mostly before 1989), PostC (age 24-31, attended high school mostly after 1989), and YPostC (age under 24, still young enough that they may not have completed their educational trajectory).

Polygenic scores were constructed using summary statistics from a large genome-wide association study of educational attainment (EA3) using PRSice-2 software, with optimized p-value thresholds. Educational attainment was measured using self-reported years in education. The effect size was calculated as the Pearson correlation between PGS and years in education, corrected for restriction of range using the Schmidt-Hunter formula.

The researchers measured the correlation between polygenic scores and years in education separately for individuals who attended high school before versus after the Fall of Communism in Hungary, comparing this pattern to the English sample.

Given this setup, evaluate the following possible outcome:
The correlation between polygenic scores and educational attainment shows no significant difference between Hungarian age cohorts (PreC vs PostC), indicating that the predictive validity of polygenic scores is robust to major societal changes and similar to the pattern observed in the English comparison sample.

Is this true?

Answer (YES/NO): NO